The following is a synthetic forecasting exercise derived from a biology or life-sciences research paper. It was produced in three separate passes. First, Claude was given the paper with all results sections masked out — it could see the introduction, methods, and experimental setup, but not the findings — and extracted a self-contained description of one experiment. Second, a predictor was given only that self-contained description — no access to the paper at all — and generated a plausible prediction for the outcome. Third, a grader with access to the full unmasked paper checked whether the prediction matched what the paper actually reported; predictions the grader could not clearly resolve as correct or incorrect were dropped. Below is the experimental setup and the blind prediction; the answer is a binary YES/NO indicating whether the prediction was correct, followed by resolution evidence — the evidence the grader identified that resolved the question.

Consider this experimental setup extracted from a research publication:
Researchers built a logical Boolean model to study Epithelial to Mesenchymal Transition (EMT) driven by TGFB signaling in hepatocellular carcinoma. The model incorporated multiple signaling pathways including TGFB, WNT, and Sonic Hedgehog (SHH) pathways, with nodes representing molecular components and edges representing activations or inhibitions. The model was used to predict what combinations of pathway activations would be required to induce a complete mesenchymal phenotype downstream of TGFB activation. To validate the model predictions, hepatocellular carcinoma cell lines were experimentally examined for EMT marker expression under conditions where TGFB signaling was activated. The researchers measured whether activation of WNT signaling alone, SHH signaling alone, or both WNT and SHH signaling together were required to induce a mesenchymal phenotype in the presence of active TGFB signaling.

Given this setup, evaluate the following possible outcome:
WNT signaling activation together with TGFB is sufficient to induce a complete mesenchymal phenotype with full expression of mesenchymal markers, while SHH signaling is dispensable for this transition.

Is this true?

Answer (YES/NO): NO